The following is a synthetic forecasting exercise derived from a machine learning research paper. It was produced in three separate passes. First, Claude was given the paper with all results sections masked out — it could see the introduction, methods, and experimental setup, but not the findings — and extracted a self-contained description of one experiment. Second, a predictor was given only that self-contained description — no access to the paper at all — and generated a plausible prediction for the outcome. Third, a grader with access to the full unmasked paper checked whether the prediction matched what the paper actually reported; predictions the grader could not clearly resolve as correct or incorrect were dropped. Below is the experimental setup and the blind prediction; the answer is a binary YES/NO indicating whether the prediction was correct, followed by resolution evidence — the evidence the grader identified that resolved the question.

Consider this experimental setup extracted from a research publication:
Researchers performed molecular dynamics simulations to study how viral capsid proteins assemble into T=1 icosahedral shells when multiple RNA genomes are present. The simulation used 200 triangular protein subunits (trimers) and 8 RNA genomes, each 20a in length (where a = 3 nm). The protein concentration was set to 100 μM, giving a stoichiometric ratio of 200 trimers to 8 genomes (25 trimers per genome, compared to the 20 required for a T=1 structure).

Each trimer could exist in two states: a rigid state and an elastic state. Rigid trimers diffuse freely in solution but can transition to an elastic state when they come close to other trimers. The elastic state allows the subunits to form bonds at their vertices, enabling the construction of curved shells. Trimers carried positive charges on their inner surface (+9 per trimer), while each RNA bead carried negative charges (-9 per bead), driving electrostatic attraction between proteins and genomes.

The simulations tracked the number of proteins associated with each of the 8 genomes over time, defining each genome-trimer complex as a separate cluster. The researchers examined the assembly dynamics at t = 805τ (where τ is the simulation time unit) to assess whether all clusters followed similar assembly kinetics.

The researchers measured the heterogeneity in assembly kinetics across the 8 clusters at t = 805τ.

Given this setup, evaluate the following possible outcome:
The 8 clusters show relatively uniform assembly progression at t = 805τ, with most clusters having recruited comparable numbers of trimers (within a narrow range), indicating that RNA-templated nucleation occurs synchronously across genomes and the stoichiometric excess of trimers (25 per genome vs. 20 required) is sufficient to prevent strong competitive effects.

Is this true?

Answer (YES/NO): NO